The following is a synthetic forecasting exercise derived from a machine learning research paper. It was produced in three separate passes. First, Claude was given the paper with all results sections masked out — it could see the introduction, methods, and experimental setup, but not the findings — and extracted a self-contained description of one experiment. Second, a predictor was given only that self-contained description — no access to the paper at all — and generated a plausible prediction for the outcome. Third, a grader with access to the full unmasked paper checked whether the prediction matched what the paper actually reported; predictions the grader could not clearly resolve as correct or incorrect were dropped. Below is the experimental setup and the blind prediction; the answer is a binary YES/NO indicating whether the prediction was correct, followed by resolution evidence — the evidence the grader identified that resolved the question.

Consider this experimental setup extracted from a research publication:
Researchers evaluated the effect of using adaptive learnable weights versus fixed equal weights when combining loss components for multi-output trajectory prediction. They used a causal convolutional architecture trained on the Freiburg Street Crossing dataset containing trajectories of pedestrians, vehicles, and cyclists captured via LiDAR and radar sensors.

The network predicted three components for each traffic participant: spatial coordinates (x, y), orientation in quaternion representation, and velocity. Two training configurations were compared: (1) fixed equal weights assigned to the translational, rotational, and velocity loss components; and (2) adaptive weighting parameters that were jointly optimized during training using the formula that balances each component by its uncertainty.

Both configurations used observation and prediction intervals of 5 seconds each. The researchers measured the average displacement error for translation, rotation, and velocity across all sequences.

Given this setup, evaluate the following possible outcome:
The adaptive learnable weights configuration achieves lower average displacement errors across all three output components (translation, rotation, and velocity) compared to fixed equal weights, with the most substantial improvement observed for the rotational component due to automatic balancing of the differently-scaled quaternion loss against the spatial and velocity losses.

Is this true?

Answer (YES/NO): YES